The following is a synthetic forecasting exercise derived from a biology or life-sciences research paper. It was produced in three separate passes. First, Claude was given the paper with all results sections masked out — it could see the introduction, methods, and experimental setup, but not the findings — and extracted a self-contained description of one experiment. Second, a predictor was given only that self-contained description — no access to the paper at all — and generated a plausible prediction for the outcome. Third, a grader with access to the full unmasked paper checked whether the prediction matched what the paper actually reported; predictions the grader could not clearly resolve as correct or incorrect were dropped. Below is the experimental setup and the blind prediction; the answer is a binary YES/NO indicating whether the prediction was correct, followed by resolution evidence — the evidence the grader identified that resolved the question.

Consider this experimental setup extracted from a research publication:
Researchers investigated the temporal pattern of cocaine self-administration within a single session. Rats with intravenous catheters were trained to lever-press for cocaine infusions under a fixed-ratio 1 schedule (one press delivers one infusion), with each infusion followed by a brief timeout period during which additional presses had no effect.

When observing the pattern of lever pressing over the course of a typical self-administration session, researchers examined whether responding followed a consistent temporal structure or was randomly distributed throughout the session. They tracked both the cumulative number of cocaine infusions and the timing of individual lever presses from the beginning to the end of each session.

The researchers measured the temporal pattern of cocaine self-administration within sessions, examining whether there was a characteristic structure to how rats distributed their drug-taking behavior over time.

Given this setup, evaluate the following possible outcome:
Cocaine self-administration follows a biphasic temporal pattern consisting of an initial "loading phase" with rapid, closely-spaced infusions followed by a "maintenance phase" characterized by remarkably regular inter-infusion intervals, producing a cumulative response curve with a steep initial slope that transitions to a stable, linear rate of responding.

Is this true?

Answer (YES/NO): YES